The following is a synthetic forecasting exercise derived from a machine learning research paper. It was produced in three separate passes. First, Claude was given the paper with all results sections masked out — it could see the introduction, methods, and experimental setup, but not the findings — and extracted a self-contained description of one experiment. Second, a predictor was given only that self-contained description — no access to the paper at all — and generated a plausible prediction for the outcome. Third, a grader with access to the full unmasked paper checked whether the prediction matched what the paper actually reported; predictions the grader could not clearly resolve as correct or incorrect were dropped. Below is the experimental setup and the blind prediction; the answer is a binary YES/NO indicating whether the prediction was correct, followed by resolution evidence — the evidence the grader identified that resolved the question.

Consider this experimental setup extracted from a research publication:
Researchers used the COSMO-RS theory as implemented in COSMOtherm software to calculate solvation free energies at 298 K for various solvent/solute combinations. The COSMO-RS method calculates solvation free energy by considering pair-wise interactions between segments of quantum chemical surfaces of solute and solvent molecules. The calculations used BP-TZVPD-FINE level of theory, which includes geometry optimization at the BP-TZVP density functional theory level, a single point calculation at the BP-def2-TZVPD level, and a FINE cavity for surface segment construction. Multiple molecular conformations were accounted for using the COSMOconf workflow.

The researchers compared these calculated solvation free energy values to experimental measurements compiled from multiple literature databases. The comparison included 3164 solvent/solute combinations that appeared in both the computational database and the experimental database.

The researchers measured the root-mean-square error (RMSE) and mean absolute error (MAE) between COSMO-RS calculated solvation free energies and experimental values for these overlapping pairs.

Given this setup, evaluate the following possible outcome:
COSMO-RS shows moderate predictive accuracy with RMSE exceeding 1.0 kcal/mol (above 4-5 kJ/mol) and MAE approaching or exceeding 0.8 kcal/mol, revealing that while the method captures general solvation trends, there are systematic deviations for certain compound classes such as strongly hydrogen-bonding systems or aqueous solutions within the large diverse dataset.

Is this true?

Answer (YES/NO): NO